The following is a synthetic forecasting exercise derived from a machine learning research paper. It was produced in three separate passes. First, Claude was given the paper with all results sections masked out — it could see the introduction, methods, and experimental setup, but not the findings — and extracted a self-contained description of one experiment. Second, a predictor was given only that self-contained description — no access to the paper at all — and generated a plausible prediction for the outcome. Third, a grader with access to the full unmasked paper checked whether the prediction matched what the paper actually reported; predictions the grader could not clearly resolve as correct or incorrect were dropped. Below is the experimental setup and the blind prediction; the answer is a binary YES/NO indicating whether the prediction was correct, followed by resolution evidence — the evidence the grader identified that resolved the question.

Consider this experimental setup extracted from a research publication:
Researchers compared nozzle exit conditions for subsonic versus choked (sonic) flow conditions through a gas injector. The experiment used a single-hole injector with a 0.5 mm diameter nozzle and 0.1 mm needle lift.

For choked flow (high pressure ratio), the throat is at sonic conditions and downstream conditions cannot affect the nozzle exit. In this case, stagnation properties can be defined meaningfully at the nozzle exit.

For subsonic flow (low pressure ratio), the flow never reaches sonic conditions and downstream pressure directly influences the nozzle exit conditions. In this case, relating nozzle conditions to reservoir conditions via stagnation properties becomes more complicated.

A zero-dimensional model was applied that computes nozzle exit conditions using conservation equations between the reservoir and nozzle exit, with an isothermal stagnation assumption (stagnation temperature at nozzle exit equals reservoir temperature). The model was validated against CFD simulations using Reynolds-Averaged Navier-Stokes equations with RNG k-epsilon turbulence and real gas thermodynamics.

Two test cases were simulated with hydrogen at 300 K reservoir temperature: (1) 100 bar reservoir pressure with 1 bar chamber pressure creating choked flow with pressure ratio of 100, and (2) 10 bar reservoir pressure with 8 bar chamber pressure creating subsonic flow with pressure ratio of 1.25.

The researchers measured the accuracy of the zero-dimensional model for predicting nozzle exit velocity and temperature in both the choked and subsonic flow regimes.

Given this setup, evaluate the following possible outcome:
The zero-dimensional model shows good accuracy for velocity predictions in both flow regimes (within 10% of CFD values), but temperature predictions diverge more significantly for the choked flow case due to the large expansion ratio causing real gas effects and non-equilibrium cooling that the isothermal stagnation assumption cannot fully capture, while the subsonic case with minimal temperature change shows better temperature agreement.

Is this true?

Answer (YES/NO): NO